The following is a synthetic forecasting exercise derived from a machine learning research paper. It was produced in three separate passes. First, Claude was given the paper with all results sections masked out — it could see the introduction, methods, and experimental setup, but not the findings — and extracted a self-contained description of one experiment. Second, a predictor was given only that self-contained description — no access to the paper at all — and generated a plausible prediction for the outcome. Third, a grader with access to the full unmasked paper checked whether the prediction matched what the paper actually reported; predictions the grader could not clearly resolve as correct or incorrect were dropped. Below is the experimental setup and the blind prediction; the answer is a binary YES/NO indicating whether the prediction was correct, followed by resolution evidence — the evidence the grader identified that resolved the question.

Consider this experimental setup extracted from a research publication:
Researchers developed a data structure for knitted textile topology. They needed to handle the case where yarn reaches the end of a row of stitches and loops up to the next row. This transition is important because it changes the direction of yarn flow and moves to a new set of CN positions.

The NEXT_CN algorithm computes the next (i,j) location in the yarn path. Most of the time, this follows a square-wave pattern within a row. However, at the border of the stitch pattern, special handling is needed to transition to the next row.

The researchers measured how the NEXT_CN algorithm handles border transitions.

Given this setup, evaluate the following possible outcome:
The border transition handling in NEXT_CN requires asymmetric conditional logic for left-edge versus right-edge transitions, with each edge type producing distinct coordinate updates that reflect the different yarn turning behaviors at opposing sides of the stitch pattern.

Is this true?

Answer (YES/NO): NO